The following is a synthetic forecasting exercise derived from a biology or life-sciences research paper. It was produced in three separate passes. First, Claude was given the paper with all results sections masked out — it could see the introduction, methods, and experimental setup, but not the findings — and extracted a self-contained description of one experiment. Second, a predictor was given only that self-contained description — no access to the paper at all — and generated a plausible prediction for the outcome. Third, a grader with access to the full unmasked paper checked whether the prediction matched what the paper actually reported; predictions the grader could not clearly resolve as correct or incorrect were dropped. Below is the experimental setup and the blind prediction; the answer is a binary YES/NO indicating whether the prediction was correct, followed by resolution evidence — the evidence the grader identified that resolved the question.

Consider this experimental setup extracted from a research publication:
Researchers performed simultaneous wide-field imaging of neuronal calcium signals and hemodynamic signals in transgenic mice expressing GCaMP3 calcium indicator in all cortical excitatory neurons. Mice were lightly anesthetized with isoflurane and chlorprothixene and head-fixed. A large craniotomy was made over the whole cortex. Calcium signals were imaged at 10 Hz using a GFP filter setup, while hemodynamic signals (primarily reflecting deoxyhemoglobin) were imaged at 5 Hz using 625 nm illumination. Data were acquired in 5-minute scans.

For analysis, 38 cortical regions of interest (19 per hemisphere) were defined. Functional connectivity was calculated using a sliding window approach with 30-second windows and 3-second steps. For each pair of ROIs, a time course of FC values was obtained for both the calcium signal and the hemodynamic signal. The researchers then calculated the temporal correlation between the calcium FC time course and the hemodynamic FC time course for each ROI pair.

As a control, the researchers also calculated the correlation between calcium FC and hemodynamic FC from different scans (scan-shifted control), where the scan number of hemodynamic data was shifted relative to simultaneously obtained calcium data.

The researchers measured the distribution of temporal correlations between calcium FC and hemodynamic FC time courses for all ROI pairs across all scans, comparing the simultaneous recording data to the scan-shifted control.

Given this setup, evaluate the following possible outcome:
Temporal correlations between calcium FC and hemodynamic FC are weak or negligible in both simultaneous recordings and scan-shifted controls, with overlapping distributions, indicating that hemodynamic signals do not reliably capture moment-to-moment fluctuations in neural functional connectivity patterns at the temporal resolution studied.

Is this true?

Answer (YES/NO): NO